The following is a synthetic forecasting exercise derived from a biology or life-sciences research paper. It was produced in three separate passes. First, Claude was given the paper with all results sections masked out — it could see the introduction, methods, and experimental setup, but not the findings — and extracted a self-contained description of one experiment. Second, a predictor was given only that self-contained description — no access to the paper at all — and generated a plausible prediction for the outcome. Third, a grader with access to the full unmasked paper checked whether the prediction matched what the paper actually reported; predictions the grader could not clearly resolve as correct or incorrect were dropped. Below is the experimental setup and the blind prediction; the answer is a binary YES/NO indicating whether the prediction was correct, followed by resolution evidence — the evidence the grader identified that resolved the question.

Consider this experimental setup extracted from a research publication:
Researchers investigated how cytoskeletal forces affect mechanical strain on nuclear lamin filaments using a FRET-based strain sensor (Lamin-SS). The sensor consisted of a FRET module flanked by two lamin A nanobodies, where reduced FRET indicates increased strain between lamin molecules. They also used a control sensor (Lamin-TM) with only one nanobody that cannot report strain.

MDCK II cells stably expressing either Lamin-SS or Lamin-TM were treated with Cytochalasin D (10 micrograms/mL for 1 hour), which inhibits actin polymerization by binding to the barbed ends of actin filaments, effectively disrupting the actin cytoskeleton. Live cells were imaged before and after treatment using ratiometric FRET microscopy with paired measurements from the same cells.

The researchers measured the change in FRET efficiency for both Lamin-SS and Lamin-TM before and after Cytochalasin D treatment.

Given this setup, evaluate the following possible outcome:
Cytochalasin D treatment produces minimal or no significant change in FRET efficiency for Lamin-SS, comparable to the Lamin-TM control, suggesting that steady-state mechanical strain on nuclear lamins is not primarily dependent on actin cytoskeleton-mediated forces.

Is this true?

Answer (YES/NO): NO